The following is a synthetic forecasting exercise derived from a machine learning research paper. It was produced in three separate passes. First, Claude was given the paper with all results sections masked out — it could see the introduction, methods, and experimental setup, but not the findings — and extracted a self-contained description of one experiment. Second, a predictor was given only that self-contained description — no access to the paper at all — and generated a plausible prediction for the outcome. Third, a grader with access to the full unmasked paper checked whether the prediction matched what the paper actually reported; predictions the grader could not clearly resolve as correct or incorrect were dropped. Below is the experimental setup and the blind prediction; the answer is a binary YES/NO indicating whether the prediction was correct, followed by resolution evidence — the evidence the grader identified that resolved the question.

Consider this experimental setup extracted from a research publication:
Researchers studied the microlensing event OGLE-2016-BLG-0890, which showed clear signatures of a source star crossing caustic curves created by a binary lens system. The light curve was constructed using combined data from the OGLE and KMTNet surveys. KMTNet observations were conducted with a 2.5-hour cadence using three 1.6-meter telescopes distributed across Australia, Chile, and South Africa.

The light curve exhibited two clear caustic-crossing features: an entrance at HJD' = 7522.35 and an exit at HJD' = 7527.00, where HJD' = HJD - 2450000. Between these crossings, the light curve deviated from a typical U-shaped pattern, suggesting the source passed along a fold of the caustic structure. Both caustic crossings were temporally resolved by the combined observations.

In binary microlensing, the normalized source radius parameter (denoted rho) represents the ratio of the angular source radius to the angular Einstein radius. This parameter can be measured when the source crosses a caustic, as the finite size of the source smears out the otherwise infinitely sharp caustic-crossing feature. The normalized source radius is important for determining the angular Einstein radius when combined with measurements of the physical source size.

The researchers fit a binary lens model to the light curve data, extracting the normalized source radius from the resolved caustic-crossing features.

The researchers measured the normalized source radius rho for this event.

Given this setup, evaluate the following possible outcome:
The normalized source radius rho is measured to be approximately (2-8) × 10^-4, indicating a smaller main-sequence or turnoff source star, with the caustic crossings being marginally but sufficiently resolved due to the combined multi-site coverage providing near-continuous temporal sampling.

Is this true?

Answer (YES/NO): NO